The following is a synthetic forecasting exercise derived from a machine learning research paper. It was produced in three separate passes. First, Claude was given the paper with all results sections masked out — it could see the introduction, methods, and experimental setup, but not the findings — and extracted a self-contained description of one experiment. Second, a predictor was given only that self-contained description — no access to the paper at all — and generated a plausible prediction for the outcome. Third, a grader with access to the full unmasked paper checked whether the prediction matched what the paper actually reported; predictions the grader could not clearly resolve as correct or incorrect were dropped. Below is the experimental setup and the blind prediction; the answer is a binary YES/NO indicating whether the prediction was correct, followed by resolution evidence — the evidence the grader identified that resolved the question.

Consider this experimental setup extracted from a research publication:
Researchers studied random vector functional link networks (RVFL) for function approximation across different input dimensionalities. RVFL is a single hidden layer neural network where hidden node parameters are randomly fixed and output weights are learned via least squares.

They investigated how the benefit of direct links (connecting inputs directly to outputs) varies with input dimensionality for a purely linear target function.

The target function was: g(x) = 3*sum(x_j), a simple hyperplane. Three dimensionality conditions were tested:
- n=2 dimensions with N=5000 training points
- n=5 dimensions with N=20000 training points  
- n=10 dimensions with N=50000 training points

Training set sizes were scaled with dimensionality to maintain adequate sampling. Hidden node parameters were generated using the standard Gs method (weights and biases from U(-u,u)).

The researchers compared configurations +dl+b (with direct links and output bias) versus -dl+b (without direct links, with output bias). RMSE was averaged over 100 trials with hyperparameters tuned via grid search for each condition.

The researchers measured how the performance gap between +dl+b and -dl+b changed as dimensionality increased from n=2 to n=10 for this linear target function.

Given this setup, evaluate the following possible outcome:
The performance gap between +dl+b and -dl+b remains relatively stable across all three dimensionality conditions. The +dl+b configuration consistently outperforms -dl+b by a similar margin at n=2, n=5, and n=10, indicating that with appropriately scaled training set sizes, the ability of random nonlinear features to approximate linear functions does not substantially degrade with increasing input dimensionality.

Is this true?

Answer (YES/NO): NO